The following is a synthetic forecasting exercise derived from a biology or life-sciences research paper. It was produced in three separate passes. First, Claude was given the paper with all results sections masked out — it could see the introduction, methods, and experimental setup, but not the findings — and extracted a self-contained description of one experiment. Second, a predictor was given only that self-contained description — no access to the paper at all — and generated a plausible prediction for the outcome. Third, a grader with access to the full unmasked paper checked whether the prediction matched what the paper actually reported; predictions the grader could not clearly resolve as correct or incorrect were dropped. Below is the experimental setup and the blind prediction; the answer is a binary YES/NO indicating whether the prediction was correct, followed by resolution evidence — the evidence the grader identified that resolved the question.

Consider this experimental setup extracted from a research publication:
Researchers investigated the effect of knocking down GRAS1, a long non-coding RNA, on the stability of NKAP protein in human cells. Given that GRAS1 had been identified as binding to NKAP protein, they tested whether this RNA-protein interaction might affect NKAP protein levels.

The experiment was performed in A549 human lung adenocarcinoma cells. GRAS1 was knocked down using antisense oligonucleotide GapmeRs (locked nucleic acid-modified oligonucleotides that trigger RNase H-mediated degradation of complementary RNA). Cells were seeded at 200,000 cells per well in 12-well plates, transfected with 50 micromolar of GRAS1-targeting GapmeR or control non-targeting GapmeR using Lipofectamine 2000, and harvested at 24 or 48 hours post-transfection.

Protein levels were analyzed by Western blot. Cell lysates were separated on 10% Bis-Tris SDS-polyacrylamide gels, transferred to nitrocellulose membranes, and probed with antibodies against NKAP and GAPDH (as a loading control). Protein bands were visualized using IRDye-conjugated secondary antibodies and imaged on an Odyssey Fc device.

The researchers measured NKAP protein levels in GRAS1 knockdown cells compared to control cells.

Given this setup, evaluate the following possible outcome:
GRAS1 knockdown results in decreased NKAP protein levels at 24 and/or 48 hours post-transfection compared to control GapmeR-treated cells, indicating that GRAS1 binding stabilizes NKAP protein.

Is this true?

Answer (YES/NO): YES